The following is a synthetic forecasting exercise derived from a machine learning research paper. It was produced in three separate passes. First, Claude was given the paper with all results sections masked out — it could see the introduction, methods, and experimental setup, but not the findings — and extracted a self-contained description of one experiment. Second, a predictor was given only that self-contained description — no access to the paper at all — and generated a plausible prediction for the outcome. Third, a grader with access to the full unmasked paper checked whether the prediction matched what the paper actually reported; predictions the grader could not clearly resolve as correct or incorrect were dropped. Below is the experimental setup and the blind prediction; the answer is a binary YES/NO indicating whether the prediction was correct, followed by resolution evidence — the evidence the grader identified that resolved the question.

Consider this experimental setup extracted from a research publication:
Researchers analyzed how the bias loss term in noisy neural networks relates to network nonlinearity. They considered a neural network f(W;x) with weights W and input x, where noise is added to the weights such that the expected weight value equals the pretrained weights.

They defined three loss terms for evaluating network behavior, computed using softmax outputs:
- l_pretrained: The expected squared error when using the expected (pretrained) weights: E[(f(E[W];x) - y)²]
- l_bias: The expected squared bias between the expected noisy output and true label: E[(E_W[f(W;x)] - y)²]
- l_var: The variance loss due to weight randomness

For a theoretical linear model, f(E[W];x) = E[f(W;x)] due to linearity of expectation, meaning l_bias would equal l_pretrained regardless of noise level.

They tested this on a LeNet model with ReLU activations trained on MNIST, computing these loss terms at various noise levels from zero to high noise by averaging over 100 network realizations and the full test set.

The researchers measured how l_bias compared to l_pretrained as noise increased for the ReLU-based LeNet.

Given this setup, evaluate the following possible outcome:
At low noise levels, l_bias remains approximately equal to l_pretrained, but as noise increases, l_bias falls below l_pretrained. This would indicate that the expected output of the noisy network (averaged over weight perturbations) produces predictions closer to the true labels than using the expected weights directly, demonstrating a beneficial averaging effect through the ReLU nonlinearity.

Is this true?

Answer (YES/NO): NO